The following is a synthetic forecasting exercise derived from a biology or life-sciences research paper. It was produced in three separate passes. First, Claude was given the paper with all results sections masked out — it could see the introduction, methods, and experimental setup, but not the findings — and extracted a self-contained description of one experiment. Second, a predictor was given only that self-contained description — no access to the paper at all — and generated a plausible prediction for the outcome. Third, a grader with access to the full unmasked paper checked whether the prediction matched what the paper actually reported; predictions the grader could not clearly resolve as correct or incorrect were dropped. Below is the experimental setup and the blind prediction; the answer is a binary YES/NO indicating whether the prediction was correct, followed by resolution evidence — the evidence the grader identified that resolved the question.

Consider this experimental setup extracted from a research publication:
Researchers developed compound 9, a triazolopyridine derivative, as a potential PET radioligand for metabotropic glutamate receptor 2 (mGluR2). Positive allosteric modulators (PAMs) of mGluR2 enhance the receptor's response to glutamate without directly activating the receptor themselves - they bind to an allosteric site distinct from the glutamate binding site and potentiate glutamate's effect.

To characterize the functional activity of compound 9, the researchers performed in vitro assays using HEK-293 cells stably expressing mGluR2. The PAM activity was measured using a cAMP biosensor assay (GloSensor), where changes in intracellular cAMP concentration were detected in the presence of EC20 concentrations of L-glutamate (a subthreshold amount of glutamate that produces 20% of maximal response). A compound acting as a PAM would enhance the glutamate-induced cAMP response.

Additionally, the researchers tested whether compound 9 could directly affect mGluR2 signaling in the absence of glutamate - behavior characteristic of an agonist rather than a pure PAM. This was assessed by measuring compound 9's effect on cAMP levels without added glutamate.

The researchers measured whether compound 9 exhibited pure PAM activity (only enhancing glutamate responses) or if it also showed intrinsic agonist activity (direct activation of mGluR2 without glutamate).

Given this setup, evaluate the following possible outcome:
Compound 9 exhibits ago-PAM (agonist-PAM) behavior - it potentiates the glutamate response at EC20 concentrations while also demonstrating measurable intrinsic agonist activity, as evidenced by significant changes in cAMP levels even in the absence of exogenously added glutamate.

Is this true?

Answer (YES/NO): YES